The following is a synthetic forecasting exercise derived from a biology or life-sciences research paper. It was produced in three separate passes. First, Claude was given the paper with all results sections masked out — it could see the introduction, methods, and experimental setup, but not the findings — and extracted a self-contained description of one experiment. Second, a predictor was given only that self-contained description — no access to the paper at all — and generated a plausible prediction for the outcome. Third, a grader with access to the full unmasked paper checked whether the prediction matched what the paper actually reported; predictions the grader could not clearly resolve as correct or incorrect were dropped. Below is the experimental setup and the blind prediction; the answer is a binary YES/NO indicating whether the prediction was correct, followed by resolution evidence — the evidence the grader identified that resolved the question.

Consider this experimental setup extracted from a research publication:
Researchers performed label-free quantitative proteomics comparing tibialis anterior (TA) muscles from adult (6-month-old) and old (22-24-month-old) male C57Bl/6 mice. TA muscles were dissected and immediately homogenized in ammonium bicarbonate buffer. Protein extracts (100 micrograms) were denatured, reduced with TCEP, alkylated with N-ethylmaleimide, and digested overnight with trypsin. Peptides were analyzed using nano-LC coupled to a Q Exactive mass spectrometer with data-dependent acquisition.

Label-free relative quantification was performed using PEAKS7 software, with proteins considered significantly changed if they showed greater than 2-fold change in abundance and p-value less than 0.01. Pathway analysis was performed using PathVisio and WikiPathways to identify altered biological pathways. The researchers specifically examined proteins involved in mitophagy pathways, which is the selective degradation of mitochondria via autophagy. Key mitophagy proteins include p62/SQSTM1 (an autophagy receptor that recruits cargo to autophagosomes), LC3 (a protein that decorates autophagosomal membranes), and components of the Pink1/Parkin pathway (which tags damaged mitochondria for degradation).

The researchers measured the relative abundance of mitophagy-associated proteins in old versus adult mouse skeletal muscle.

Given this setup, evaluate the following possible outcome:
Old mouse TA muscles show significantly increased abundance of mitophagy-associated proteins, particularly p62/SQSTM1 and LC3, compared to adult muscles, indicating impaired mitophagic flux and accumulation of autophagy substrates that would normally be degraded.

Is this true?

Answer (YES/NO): YES